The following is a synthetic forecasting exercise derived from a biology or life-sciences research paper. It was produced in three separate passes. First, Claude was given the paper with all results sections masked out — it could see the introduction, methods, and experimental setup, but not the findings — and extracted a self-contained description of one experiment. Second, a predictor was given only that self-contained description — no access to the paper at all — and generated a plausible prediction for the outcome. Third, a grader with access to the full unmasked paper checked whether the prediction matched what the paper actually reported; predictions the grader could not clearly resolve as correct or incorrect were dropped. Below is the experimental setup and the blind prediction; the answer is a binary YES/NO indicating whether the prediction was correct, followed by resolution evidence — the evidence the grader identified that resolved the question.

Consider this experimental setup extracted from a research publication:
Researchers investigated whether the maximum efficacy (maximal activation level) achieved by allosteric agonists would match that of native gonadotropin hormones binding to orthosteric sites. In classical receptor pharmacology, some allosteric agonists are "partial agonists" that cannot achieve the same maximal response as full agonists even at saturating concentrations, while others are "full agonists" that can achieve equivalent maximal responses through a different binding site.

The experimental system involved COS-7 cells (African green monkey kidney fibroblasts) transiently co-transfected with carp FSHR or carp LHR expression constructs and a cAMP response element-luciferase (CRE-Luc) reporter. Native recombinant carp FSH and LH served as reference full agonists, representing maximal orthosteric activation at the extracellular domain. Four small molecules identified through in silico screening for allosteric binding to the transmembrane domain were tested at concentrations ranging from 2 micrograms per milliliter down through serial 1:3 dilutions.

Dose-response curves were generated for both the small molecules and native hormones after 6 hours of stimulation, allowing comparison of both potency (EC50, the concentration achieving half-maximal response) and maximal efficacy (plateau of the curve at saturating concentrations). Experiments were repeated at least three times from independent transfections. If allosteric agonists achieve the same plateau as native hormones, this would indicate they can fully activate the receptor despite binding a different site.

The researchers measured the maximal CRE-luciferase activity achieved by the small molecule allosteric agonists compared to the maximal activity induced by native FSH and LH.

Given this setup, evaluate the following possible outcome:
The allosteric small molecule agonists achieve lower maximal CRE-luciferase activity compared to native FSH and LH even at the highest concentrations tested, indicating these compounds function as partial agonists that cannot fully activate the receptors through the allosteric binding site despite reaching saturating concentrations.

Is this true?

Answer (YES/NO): NO